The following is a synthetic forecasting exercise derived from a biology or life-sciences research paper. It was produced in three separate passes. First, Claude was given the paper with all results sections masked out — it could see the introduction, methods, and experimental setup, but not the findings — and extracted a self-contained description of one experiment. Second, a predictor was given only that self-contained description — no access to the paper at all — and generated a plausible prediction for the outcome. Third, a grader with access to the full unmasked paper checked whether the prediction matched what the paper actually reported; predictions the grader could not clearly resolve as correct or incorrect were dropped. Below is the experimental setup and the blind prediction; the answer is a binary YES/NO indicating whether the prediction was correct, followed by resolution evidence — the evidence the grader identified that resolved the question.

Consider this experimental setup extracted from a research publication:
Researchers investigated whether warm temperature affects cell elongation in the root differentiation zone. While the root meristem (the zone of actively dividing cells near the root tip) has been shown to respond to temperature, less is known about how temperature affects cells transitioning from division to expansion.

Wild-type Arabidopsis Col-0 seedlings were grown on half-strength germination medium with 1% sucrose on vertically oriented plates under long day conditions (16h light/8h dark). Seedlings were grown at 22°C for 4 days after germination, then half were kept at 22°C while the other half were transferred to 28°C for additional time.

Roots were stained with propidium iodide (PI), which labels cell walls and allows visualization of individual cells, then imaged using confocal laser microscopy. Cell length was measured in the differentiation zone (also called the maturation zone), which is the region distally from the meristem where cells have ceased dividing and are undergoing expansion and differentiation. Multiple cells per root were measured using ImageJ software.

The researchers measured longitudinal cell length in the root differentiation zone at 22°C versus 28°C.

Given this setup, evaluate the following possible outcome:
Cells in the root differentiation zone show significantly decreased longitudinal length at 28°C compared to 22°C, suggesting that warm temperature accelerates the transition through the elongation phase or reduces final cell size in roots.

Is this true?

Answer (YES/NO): NO